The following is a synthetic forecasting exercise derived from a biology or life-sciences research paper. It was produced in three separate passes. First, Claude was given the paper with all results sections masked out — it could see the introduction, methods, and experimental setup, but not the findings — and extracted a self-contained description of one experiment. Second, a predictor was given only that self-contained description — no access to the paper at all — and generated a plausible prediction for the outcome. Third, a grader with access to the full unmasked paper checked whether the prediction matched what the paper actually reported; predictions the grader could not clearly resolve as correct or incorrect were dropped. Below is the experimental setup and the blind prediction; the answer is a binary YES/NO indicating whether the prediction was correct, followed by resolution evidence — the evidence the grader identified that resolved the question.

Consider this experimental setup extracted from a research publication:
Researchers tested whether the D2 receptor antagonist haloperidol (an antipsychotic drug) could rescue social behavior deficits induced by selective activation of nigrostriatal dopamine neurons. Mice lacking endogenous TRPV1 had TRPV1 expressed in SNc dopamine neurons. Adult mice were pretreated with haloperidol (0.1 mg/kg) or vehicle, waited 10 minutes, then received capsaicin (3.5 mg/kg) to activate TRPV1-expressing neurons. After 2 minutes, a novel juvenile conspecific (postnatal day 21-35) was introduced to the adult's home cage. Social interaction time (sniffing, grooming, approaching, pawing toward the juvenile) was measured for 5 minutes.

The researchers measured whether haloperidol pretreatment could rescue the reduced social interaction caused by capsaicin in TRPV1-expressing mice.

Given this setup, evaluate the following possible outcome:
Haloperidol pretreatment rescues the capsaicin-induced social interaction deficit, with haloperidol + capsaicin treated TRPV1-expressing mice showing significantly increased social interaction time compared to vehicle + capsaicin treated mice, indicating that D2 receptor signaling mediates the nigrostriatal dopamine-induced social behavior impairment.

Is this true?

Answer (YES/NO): NO